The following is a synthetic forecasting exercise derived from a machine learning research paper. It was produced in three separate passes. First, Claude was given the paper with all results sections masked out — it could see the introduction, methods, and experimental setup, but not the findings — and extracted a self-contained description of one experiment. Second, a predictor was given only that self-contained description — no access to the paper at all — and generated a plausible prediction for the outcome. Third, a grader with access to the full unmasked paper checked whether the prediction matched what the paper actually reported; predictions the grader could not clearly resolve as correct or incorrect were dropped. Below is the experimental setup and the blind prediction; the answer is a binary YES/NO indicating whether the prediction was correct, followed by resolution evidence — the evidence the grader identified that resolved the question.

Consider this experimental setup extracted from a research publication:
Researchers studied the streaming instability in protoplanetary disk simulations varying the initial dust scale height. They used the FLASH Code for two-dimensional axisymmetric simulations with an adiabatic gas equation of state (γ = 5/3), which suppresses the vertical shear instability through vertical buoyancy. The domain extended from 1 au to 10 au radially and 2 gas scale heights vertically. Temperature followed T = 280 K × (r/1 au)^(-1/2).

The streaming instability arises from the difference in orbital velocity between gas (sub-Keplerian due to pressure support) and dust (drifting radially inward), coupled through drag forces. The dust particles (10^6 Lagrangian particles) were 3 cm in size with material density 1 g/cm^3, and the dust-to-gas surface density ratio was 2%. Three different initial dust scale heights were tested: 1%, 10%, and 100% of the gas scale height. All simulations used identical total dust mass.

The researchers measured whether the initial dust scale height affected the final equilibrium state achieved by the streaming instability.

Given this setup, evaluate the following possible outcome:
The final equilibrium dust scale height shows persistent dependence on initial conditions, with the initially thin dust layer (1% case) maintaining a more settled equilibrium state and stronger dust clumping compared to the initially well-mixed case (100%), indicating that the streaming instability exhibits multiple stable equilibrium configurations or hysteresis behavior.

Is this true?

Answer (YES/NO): NO